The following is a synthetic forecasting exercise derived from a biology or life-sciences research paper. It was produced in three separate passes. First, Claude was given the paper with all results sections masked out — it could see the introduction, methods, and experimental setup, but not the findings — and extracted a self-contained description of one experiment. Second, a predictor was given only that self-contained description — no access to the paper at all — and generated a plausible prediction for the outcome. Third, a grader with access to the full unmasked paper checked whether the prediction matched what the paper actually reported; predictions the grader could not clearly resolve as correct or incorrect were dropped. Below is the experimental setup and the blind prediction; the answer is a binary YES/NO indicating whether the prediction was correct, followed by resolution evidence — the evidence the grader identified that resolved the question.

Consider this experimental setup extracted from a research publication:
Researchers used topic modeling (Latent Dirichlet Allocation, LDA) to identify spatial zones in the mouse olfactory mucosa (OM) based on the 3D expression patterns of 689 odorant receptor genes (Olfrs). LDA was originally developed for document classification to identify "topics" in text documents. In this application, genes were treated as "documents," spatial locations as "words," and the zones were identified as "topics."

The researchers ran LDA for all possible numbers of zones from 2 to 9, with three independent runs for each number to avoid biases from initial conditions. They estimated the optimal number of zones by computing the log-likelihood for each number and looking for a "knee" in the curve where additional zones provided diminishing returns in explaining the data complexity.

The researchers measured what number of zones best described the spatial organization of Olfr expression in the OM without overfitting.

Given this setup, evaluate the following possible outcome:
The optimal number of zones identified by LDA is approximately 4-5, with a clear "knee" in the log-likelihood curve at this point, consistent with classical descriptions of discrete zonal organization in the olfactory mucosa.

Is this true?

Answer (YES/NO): YES